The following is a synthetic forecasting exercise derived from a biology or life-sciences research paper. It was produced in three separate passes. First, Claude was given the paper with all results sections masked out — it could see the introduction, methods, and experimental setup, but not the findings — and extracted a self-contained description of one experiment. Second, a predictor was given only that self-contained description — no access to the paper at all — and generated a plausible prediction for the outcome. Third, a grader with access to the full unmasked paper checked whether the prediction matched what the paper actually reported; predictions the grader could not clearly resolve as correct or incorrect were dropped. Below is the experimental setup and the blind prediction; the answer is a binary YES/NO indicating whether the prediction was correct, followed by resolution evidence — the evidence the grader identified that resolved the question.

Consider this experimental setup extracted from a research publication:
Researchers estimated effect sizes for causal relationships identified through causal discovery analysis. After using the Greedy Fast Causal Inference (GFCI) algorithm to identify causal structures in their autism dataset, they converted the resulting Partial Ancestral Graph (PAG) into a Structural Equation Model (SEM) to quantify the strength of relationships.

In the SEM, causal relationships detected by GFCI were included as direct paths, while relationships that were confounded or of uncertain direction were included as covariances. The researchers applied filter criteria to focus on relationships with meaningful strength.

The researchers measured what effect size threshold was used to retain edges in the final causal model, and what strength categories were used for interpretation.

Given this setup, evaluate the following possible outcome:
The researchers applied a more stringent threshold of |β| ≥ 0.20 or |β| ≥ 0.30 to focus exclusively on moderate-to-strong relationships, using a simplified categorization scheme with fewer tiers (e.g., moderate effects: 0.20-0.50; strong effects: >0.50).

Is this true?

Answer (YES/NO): NO